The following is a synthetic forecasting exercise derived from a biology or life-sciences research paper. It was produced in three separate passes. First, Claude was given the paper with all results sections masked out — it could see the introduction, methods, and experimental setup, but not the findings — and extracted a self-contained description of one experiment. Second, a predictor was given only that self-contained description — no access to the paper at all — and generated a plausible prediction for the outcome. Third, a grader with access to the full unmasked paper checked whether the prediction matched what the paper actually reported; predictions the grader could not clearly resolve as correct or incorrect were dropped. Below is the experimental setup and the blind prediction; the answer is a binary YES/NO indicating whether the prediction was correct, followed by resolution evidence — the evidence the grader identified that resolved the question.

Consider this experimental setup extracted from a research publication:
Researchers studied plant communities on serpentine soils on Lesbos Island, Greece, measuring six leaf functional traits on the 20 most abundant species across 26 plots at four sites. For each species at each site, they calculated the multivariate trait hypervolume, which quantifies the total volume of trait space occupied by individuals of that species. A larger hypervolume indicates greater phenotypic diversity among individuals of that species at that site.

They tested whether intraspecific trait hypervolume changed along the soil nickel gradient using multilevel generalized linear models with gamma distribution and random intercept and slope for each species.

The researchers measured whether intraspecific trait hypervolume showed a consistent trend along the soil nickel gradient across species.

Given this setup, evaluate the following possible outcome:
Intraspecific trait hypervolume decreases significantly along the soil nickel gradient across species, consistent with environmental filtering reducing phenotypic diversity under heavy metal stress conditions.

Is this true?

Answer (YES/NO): NO